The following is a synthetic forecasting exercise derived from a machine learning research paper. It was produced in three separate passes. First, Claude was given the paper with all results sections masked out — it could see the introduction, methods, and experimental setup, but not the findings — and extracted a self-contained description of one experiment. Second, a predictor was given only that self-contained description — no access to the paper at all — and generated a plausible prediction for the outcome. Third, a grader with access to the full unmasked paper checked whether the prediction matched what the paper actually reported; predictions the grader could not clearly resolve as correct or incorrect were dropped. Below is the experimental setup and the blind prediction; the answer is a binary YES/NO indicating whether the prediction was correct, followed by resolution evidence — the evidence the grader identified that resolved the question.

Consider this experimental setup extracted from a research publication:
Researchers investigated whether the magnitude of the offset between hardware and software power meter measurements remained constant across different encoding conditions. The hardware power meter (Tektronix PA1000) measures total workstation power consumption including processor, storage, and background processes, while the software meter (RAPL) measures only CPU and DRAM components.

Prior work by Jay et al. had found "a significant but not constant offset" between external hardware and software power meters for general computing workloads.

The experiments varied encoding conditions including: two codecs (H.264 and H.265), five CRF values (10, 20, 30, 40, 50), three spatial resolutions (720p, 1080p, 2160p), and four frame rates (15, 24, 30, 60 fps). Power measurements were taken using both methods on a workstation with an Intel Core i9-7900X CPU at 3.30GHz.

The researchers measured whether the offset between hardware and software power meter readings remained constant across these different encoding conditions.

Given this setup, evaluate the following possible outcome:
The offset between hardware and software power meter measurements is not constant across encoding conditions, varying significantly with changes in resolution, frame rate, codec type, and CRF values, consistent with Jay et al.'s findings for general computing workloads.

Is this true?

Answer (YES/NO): NO